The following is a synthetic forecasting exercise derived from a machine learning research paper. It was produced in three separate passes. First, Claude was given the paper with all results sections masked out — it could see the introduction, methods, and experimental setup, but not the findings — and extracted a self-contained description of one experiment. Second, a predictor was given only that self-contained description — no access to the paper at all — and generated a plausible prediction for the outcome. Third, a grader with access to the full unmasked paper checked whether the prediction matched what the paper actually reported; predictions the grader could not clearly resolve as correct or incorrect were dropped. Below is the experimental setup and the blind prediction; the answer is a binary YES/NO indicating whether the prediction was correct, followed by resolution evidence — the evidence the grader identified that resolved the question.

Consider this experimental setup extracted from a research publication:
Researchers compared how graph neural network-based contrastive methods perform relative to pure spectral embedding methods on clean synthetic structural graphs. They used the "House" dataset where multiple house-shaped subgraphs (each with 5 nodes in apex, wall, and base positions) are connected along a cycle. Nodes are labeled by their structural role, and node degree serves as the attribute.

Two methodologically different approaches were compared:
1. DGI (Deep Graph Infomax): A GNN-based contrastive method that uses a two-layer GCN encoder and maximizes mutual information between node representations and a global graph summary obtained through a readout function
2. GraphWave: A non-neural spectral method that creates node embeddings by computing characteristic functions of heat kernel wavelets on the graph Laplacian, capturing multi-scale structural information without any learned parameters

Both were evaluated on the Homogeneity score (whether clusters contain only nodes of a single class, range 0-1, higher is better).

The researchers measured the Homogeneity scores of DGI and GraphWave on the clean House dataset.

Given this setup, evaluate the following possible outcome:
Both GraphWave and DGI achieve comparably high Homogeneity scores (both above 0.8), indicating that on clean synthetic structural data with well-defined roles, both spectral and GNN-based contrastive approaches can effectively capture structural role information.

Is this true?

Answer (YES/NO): YES